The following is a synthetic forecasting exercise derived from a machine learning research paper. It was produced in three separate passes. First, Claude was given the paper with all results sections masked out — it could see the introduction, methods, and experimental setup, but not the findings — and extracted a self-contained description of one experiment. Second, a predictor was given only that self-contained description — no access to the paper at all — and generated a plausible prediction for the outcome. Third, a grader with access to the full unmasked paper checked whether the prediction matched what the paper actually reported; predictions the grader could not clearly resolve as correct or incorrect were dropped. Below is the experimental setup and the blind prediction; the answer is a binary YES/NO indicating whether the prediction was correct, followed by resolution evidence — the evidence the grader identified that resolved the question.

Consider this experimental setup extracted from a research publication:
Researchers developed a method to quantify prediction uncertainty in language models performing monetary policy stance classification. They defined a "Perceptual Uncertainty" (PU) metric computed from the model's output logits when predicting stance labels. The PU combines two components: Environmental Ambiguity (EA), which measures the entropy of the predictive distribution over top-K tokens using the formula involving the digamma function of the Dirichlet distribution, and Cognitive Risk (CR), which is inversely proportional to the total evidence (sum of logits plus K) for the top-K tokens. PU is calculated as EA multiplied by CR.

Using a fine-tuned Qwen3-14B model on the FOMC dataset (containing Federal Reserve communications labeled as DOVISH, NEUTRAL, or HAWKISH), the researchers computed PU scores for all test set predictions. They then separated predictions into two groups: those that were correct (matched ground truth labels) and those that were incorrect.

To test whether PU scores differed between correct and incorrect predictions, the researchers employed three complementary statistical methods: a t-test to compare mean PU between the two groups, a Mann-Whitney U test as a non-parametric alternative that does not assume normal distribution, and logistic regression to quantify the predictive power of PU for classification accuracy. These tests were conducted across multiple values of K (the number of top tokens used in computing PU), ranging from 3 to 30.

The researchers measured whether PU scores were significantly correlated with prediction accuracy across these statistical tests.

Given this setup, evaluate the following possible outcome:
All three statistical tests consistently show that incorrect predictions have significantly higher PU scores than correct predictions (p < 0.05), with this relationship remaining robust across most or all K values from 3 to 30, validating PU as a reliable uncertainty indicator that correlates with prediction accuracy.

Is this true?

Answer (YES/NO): YES